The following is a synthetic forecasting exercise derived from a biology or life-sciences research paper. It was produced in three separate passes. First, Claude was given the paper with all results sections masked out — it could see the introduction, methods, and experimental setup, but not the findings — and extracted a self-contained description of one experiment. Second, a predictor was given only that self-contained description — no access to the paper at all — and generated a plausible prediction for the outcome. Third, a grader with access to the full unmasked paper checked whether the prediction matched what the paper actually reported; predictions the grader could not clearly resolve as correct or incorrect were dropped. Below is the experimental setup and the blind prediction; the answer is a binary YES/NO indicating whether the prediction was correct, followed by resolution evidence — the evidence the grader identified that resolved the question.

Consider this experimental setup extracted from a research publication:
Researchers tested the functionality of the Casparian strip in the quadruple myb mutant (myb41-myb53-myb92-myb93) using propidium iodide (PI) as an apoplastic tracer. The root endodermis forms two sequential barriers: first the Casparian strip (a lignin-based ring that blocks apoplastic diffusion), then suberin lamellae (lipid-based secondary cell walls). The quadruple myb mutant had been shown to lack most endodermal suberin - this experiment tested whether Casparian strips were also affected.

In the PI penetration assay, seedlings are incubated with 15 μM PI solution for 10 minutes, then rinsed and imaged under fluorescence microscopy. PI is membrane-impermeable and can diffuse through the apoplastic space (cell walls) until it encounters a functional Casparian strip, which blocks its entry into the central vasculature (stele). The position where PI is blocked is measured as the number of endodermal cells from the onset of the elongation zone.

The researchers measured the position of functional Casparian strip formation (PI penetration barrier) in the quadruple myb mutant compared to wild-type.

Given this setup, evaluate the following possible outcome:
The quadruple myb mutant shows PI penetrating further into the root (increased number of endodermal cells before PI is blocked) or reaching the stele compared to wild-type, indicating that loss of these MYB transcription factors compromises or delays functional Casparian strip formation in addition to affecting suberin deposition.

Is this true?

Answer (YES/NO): NO